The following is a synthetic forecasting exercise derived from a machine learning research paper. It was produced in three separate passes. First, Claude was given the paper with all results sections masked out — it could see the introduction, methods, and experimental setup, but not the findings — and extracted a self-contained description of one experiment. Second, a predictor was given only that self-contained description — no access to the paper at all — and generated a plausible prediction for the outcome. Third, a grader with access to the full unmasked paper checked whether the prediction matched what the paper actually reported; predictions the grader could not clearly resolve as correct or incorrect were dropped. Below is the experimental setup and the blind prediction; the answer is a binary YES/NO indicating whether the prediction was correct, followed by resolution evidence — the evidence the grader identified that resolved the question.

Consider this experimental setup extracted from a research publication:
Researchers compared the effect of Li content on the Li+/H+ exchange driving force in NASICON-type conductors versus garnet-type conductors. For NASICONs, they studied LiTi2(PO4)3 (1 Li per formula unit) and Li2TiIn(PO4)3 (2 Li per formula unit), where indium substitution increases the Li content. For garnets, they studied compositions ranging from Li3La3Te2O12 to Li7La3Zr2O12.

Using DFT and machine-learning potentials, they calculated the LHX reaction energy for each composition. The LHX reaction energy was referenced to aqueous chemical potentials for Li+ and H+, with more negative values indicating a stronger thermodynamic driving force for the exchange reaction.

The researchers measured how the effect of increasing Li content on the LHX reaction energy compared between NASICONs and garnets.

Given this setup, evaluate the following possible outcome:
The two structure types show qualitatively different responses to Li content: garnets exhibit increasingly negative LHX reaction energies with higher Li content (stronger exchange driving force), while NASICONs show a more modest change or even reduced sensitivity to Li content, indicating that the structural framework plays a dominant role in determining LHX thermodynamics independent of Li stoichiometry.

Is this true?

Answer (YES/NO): NO